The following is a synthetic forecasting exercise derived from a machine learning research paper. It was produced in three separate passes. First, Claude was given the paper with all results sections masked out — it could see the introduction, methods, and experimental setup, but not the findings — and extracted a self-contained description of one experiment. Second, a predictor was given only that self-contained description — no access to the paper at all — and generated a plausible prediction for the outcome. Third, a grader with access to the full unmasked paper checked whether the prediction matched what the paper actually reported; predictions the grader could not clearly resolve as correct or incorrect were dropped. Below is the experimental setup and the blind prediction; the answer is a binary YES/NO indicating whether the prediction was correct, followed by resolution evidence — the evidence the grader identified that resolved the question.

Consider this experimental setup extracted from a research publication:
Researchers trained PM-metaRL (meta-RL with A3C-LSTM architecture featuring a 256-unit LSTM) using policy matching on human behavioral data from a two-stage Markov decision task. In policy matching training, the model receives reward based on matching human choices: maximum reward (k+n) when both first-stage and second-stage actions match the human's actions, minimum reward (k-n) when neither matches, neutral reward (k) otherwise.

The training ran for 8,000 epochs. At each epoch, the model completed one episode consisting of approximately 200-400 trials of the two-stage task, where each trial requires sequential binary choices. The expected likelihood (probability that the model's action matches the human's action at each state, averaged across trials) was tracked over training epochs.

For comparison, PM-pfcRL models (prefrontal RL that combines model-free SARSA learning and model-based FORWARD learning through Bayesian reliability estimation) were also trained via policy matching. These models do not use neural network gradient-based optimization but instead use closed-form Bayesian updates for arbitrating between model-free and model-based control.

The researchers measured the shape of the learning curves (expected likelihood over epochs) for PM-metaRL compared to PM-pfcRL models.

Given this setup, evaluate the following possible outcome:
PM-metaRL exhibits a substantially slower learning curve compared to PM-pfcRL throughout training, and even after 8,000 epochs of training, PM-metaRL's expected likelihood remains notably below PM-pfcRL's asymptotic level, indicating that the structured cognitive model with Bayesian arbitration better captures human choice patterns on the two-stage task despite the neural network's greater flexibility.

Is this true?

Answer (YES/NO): NO